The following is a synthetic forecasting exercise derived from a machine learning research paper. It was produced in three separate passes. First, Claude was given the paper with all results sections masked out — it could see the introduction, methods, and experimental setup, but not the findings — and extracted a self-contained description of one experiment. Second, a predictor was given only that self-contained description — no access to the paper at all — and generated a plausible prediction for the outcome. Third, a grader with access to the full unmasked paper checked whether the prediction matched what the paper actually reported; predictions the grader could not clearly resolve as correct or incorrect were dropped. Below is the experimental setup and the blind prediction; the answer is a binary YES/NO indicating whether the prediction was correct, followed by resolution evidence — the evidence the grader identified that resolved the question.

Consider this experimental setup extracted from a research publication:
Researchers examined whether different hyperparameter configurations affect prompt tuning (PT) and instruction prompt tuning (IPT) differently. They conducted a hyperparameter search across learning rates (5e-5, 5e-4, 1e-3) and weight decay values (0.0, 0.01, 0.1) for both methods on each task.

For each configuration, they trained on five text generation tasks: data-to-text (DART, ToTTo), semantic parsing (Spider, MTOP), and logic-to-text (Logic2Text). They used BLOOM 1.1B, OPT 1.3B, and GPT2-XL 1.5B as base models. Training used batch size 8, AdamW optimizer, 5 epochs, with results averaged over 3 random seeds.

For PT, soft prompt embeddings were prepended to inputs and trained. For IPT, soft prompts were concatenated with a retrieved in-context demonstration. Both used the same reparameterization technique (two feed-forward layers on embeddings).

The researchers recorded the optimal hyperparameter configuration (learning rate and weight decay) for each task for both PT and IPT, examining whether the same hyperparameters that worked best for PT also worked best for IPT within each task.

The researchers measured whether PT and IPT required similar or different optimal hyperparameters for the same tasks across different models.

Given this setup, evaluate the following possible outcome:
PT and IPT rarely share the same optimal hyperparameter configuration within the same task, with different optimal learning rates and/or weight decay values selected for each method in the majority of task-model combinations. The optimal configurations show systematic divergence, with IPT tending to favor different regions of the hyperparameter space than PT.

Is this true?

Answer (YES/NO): NO